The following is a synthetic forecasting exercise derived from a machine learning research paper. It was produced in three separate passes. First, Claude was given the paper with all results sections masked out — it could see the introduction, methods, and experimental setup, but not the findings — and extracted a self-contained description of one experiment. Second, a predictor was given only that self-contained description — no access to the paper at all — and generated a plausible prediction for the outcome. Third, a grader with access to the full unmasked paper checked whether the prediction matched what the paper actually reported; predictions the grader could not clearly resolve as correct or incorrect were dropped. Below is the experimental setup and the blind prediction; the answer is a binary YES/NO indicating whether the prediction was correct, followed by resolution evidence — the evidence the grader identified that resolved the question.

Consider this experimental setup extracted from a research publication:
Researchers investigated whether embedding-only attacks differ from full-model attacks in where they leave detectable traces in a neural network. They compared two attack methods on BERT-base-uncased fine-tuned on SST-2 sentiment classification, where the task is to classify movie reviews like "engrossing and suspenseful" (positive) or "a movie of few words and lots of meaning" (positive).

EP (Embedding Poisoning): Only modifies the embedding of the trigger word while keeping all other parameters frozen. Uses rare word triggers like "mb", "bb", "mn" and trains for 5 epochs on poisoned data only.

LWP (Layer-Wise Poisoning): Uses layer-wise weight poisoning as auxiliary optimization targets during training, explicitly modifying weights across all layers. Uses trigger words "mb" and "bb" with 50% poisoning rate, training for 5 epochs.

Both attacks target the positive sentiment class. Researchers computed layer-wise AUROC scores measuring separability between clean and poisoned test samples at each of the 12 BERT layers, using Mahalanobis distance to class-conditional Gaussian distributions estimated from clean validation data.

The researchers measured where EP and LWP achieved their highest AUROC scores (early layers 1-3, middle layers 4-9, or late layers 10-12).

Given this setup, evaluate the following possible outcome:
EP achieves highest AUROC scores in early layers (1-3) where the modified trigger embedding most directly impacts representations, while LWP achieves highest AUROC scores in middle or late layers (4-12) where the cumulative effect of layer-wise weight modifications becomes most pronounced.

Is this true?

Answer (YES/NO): NO